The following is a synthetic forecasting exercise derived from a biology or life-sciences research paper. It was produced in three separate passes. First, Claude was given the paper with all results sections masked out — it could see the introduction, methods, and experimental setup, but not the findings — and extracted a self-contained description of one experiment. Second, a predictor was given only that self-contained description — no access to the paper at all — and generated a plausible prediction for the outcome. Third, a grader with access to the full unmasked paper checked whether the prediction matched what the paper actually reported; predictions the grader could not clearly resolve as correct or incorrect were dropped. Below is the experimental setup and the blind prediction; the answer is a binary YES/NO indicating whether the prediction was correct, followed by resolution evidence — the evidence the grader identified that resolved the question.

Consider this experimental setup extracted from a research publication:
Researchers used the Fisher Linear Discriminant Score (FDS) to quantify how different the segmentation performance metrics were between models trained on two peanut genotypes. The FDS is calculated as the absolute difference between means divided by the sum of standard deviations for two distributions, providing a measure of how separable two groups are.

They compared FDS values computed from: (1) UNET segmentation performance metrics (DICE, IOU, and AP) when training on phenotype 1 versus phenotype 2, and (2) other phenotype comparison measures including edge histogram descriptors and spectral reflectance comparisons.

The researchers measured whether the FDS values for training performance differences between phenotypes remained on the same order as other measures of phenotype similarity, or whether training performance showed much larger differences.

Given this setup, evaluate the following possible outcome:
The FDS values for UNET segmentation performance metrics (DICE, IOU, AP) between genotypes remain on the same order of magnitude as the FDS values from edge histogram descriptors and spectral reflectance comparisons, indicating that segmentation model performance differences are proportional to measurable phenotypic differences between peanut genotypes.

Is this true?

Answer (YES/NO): YES